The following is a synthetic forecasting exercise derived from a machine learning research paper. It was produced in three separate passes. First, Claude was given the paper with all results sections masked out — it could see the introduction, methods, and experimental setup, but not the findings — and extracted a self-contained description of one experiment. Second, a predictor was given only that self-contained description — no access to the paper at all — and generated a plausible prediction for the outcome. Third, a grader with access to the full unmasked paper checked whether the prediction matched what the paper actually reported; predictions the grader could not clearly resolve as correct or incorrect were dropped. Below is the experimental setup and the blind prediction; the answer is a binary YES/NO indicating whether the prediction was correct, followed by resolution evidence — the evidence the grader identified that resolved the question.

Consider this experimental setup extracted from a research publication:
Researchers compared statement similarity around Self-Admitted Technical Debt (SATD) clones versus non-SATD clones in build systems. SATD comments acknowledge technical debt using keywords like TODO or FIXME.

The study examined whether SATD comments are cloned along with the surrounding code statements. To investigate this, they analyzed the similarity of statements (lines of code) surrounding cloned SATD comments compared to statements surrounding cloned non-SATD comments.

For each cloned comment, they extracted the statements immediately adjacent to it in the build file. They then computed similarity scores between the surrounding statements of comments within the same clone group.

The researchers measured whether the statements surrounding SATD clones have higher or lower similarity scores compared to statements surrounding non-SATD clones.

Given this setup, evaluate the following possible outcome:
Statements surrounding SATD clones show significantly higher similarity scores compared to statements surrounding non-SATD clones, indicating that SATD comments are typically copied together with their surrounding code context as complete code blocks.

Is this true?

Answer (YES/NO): NO